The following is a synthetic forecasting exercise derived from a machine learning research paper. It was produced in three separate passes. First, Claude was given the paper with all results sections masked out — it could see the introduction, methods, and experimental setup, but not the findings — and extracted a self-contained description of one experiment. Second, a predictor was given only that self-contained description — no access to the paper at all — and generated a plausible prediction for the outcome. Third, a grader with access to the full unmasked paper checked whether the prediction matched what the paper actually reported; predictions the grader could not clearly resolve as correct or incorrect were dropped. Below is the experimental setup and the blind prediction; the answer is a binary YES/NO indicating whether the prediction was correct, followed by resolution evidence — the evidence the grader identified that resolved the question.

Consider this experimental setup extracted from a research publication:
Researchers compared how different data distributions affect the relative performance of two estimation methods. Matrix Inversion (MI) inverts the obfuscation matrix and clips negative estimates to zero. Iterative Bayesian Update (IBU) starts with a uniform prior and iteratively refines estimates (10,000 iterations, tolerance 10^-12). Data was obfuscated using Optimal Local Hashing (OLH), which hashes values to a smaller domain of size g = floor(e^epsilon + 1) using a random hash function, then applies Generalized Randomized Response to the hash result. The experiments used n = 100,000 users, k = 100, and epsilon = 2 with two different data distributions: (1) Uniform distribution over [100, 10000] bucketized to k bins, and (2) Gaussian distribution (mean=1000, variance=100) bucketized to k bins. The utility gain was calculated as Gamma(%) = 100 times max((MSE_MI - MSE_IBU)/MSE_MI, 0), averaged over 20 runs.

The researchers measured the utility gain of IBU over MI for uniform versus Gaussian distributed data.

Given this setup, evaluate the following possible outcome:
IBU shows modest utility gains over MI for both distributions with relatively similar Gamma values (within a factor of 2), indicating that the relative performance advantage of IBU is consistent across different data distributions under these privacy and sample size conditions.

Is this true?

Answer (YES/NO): NO